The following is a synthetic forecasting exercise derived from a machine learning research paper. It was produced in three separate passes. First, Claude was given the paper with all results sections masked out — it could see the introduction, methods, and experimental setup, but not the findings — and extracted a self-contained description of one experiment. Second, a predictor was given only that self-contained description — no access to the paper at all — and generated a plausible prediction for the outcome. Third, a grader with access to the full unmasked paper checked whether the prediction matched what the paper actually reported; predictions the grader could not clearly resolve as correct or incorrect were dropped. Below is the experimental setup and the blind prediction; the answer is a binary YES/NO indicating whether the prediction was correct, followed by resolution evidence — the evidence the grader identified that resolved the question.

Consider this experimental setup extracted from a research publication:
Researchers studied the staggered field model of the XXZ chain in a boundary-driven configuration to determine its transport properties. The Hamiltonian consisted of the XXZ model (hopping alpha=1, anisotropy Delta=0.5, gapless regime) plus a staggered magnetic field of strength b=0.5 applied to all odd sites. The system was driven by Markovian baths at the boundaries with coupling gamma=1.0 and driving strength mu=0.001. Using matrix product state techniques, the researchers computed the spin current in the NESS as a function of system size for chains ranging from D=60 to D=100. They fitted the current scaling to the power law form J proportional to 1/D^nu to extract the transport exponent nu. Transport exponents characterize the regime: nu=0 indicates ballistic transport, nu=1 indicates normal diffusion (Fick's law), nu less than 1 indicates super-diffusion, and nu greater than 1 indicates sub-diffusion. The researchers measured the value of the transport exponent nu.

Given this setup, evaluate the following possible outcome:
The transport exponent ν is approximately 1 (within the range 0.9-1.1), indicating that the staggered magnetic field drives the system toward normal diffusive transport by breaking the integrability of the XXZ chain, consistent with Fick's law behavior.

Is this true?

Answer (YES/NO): YES